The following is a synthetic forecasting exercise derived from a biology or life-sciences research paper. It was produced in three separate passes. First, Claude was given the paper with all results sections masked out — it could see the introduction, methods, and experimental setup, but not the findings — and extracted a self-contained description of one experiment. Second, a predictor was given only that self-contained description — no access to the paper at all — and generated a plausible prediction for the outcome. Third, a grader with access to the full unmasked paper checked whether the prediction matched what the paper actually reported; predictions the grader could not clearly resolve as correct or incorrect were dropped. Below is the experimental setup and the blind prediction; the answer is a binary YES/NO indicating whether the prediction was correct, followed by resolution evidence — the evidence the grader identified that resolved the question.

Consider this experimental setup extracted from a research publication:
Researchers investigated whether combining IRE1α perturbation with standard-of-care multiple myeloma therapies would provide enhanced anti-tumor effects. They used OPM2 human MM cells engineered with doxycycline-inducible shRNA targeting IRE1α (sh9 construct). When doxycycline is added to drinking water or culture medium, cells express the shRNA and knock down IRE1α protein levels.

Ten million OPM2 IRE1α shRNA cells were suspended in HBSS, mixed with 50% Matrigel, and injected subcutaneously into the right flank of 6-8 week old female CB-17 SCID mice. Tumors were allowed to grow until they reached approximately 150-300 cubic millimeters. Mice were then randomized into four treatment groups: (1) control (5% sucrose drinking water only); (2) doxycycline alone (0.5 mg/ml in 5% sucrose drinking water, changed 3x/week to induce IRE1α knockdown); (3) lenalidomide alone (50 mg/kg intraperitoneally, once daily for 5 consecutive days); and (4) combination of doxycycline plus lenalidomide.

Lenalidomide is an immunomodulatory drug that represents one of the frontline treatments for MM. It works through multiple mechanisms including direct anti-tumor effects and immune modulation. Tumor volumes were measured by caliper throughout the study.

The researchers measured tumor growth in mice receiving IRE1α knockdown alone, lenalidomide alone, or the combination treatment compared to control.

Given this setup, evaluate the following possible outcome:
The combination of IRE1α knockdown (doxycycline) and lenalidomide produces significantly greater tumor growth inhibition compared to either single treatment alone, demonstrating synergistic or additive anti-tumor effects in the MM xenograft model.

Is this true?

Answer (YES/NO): YES